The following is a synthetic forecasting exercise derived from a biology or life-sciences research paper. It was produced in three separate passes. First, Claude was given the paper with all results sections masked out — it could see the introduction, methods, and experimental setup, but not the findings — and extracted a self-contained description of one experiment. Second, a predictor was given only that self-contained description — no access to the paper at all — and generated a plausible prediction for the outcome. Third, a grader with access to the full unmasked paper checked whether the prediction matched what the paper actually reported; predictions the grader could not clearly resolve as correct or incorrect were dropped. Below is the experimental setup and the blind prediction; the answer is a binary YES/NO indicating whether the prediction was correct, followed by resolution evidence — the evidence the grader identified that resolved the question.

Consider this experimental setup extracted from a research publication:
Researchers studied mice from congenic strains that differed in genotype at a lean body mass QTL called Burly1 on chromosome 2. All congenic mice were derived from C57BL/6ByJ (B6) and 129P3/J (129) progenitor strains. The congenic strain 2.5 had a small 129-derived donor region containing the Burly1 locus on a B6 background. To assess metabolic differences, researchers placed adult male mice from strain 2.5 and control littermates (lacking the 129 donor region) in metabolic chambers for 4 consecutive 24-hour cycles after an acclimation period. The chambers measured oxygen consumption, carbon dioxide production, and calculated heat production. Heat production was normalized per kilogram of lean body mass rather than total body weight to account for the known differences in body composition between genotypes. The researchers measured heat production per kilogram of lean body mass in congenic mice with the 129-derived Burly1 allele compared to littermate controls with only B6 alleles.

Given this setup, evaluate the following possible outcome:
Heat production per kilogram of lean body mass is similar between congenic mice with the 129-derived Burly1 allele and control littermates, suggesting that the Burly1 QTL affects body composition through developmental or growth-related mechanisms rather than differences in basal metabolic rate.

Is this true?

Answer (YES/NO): NO